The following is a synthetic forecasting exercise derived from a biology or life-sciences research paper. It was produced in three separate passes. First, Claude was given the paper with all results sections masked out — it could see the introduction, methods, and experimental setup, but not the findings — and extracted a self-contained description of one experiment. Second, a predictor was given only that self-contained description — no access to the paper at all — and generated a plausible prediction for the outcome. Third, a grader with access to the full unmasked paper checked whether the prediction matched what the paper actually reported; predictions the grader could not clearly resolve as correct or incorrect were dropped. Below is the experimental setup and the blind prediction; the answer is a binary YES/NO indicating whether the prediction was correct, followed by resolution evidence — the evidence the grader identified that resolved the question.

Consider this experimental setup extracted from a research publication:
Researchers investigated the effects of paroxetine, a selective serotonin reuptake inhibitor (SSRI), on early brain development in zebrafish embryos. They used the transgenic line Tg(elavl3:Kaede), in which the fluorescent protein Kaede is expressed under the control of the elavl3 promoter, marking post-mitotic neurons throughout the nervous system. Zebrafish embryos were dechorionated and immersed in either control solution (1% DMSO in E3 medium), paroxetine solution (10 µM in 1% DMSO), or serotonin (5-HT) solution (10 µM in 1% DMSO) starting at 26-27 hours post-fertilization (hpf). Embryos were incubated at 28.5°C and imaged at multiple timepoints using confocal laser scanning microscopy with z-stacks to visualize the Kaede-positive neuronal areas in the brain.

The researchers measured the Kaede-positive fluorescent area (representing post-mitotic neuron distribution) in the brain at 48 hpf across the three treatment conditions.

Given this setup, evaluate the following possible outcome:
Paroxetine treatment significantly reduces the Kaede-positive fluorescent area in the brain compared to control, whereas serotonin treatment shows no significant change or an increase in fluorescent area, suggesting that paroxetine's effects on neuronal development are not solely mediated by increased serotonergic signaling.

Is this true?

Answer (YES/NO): NO